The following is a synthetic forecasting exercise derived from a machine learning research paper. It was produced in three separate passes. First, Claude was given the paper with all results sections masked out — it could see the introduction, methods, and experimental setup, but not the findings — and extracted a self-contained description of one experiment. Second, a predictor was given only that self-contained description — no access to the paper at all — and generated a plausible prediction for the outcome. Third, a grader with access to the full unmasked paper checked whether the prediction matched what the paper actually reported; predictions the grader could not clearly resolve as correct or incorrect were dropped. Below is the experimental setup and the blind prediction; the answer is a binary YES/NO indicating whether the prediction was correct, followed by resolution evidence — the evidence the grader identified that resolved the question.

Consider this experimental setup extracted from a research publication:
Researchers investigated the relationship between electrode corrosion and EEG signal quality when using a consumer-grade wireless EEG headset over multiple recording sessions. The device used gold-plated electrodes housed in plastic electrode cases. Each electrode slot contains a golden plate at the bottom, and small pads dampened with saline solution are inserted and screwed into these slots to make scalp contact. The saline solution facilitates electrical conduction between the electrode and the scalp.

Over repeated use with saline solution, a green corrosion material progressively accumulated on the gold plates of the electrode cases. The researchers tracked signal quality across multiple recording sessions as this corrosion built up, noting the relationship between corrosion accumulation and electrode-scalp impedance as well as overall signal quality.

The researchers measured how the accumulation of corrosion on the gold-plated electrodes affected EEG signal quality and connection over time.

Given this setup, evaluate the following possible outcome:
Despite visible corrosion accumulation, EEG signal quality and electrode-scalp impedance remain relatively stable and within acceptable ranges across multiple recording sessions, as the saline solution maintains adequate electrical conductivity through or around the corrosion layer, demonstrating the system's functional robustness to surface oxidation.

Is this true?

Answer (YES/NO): NO